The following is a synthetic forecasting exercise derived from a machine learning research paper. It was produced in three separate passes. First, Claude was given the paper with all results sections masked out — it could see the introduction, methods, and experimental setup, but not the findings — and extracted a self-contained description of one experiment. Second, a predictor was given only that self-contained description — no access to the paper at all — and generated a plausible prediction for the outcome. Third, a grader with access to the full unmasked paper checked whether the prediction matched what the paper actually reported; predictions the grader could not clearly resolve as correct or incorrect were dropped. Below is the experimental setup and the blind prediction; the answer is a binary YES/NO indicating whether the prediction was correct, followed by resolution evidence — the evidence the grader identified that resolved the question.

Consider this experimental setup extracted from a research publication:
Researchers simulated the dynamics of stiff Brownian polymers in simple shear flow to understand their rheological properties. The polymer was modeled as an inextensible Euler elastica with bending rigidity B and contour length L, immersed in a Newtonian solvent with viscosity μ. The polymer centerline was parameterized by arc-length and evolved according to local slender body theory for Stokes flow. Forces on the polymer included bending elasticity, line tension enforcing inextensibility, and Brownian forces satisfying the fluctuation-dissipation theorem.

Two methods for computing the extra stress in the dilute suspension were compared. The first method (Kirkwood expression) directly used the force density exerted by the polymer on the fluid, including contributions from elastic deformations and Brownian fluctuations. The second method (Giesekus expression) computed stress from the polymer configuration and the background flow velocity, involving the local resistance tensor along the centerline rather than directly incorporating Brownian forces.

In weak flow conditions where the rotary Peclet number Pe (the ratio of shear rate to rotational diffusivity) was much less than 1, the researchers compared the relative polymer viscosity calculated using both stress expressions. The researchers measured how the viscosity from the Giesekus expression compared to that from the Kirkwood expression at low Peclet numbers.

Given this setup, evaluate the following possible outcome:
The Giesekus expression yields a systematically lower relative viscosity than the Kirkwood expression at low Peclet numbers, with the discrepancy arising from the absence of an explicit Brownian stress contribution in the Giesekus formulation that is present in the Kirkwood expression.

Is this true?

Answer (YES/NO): YES